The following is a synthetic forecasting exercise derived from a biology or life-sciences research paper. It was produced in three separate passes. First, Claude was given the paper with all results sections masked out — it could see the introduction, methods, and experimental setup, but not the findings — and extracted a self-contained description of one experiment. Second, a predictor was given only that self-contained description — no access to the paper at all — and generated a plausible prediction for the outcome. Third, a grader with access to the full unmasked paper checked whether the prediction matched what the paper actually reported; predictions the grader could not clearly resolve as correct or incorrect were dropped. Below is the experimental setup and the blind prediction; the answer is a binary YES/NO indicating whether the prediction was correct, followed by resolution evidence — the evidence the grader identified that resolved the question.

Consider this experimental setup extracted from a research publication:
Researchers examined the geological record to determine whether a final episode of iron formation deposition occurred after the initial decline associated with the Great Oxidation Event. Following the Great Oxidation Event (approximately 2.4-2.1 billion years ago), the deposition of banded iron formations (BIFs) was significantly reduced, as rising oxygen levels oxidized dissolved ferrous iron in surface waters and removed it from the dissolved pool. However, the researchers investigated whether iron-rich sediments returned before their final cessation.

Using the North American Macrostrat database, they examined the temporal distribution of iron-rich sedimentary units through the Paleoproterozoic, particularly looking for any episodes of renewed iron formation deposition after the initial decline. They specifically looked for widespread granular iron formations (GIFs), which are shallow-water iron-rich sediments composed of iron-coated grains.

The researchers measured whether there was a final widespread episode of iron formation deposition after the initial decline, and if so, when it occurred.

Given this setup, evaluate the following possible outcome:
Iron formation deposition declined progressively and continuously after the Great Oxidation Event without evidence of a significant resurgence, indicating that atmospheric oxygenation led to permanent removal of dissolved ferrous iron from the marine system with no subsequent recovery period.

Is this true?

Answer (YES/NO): NO